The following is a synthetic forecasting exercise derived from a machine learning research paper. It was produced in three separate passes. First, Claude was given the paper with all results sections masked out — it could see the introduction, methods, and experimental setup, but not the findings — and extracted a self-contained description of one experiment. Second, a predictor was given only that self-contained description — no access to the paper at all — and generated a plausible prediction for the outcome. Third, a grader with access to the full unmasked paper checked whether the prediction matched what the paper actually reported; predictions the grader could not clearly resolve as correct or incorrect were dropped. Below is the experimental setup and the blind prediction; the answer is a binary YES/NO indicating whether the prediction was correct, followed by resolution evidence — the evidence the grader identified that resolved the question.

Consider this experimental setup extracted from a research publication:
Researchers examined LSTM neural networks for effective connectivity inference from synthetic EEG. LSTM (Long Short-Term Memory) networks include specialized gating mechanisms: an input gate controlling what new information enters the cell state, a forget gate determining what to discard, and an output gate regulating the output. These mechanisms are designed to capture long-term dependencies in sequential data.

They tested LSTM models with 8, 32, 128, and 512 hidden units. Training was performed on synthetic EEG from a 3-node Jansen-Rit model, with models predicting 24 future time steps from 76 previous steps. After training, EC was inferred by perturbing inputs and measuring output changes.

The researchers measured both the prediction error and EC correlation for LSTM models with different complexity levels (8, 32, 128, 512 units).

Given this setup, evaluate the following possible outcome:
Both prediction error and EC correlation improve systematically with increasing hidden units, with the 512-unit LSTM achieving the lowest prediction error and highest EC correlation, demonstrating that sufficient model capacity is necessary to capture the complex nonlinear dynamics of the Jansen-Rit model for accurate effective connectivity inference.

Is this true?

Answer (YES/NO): NO